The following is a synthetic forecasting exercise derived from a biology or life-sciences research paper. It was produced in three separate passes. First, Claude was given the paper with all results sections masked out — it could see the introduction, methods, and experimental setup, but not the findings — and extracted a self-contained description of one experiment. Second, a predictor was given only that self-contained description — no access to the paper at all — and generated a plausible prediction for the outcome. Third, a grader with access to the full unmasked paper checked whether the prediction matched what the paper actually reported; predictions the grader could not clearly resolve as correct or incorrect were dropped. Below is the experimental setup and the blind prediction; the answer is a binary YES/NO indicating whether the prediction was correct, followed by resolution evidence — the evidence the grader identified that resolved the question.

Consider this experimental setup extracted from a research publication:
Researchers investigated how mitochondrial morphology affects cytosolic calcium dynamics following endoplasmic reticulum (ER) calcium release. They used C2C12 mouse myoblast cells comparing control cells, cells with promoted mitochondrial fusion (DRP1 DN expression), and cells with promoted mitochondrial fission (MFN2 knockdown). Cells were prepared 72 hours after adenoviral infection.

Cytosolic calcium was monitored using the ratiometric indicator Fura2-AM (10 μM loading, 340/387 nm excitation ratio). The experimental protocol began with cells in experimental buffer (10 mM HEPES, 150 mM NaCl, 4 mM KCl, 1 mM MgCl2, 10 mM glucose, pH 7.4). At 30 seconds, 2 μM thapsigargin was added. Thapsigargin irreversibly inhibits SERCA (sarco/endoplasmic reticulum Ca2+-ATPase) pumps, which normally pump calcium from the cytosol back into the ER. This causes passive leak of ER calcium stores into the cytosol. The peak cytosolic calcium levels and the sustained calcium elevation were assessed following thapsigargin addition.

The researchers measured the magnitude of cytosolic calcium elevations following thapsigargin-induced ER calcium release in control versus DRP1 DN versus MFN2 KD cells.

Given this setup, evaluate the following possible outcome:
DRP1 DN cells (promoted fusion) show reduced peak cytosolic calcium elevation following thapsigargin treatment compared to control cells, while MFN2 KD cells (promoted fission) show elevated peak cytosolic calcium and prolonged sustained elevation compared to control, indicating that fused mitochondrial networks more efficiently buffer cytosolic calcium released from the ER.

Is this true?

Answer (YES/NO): NO